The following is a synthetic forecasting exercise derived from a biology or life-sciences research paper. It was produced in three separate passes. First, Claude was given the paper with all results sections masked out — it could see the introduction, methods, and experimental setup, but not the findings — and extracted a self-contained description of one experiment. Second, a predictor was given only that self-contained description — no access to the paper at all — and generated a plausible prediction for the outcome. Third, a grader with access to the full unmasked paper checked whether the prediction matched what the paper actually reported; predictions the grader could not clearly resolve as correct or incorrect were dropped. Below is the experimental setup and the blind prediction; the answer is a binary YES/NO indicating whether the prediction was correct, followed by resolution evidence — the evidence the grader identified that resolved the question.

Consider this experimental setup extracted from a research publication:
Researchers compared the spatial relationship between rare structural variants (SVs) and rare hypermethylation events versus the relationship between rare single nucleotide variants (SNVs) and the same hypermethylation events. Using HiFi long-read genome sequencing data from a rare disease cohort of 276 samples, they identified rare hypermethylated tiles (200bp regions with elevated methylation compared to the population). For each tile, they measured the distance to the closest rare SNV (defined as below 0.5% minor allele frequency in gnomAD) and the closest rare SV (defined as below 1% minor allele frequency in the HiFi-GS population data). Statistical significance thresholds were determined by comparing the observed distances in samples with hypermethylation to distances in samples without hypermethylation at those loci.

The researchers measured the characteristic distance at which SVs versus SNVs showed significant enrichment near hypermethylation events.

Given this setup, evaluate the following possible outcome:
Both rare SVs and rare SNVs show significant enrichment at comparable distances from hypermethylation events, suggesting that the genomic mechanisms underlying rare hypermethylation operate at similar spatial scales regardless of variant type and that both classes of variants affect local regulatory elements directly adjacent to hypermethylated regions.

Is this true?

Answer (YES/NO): NO